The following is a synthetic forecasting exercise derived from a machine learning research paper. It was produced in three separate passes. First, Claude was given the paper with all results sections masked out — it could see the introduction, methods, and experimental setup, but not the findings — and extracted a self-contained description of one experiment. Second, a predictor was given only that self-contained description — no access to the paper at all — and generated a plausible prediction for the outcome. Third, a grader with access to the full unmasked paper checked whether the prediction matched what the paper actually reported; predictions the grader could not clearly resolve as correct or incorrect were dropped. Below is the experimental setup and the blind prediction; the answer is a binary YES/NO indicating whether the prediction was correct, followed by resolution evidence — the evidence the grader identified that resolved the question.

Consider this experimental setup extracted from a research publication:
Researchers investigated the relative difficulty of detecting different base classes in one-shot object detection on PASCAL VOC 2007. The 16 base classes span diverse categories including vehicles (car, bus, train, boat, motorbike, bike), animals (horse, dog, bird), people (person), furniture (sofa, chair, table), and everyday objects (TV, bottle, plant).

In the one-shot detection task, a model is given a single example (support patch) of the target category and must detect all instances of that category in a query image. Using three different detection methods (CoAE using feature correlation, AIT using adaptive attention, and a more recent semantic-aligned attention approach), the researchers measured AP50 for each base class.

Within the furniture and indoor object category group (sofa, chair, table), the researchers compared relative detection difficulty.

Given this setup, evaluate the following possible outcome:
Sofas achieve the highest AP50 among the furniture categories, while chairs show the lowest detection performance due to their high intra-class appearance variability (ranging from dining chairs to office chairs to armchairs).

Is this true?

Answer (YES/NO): NO